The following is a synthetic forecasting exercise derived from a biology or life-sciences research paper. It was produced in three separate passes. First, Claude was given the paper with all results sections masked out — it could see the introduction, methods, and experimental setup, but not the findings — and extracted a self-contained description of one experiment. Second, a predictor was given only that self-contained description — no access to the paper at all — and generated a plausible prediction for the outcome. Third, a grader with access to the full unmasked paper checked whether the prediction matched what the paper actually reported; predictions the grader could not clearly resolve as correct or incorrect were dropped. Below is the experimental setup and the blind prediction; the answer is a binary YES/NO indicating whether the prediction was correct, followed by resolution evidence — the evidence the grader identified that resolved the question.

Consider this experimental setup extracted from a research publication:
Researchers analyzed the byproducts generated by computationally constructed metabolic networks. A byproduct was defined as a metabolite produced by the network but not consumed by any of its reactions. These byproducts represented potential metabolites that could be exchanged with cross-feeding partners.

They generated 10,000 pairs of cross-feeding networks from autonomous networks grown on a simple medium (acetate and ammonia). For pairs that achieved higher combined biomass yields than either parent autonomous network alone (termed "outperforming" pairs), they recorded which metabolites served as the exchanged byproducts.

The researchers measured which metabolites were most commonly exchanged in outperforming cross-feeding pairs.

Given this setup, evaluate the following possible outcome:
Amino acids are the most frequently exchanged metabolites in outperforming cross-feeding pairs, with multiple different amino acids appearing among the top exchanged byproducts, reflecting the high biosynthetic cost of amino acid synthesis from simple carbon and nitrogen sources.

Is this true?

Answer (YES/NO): NO